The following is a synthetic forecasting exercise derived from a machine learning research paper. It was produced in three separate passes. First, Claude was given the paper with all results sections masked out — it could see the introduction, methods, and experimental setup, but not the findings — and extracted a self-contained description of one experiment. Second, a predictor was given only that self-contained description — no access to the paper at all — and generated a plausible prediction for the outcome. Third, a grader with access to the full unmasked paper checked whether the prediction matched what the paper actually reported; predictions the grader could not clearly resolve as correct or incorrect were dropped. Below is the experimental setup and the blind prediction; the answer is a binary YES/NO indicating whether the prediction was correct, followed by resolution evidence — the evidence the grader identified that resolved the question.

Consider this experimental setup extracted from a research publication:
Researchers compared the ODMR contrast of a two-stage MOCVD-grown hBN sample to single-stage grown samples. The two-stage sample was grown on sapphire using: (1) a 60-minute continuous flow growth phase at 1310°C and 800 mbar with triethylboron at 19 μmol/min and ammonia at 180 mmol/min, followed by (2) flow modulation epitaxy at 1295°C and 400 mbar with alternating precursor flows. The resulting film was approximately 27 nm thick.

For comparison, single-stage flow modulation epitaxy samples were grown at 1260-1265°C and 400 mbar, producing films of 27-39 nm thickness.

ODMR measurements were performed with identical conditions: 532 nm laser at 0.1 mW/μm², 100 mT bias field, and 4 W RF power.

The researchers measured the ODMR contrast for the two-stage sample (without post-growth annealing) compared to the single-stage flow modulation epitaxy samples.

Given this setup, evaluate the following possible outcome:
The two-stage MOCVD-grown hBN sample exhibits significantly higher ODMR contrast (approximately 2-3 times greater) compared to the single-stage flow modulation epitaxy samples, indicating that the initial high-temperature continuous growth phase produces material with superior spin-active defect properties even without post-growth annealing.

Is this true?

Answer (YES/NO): NO